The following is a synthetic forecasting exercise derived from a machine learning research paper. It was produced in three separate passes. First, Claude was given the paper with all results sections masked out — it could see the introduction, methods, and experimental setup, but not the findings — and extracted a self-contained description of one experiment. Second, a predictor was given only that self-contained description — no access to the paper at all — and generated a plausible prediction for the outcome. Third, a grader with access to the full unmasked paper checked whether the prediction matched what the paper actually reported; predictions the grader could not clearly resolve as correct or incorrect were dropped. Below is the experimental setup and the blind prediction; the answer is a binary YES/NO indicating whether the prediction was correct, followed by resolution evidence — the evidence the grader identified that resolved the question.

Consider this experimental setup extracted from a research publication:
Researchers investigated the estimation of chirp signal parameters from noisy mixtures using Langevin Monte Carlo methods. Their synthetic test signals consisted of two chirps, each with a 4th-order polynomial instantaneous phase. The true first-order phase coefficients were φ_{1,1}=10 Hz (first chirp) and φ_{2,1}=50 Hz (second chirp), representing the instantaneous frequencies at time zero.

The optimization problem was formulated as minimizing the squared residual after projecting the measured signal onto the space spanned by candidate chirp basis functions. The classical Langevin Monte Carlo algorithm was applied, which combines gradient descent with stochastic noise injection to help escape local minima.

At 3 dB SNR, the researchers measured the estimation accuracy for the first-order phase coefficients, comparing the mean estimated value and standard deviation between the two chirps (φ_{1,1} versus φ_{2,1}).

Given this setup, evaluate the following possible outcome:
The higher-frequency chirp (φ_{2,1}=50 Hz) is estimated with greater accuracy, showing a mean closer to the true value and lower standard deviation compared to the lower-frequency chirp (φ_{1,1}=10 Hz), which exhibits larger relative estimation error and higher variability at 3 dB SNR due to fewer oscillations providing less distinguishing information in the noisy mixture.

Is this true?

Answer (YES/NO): NO